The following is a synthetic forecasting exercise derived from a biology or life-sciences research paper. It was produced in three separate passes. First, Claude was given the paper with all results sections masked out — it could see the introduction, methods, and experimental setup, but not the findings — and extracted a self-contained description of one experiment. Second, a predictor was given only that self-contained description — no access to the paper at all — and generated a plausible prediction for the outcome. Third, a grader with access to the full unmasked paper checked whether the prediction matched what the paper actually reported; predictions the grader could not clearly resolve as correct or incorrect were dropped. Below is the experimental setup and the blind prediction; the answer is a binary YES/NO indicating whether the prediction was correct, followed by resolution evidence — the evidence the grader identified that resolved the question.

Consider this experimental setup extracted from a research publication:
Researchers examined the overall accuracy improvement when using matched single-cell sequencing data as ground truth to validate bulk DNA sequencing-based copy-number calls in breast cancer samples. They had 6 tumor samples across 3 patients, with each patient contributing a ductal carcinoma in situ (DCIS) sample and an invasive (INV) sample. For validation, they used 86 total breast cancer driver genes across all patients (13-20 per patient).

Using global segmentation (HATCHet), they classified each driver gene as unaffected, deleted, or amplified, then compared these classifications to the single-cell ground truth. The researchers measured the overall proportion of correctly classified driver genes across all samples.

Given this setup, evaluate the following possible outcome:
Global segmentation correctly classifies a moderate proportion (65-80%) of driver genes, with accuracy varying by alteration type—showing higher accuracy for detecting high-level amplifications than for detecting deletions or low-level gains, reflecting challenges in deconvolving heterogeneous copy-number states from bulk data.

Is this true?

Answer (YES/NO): NO